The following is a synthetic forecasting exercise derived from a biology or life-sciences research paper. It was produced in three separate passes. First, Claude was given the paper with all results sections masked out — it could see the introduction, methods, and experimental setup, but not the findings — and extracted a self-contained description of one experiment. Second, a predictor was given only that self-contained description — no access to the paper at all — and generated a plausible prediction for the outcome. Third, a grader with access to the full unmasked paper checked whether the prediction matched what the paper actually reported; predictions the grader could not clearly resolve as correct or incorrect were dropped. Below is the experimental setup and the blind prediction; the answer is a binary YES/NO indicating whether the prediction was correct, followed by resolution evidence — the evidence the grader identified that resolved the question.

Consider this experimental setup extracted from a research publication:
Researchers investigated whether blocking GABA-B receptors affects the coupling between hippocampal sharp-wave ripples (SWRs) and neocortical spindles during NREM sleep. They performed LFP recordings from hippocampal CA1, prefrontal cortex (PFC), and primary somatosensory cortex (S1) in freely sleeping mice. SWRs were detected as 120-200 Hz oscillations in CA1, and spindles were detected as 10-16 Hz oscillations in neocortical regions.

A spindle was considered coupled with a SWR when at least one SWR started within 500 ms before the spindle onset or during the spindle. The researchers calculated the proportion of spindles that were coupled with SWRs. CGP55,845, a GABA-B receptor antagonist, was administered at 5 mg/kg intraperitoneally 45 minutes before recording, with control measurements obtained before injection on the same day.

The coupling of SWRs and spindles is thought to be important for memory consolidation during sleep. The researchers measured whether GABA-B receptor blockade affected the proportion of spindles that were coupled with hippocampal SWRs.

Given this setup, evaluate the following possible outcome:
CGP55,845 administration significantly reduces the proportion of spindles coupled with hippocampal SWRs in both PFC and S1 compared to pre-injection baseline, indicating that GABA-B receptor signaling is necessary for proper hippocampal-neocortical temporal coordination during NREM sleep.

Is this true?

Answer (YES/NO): NO